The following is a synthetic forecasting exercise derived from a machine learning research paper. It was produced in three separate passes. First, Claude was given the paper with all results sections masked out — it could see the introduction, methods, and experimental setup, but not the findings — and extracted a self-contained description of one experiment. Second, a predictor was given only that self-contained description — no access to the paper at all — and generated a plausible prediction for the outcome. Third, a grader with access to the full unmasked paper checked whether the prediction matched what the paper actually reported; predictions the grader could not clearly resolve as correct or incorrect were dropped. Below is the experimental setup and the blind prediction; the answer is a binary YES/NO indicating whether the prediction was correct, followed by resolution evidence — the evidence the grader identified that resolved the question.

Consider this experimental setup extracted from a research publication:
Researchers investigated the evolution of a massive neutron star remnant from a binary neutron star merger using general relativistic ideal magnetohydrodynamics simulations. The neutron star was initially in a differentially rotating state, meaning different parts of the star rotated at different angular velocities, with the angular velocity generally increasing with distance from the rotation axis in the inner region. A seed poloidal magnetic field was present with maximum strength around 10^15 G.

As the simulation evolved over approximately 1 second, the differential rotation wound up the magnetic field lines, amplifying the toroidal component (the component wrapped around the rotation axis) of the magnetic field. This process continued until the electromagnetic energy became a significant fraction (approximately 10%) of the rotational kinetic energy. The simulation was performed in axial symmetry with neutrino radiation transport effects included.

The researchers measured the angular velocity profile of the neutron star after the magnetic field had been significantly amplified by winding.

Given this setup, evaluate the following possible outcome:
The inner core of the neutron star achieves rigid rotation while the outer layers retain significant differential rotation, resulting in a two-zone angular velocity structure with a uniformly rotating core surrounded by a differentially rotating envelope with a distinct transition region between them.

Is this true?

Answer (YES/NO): NO